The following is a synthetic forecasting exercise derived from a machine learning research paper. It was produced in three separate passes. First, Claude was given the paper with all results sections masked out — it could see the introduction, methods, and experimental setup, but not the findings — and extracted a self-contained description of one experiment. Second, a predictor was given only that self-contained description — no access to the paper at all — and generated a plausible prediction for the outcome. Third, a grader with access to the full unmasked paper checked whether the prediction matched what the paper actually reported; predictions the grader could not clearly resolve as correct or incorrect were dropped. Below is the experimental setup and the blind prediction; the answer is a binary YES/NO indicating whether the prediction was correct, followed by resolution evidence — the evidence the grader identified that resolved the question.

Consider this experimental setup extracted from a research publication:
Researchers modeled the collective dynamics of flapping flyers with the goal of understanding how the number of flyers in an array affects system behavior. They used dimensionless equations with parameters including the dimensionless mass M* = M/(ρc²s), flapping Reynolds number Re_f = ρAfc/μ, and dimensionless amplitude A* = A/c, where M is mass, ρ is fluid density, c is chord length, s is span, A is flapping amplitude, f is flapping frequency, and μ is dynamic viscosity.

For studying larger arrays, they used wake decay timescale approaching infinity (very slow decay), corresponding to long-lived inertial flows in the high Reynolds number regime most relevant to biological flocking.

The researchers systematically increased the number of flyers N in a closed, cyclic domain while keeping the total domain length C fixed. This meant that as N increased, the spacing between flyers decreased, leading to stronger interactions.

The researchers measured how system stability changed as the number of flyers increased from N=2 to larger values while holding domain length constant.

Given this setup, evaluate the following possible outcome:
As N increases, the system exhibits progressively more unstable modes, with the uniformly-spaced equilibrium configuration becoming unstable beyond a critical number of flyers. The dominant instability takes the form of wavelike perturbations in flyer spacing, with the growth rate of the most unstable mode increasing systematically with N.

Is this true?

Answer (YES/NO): NO